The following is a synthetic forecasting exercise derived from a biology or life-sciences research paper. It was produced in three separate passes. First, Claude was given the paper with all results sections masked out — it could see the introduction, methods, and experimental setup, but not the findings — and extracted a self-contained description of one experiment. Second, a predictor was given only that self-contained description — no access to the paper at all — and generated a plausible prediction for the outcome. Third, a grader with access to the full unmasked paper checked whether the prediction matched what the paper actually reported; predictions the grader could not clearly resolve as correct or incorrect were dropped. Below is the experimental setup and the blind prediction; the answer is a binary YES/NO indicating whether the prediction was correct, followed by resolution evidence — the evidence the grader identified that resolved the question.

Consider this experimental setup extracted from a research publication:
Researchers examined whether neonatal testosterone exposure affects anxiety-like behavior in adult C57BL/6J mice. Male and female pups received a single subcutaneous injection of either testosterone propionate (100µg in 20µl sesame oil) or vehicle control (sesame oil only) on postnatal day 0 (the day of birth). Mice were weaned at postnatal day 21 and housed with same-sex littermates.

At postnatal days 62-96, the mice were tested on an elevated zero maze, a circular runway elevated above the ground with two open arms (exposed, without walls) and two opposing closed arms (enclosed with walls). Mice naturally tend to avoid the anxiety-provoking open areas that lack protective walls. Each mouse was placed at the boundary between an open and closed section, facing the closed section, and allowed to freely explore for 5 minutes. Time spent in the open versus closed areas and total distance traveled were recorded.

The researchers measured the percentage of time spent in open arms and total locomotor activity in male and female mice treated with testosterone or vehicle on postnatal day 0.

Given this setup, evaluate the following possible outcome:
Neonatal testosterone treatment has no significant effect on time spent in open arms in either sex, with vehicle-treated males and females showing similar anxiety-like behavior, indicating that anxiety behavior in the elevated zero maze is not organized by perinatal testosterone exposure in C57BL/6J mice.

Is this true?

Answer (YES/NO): YES